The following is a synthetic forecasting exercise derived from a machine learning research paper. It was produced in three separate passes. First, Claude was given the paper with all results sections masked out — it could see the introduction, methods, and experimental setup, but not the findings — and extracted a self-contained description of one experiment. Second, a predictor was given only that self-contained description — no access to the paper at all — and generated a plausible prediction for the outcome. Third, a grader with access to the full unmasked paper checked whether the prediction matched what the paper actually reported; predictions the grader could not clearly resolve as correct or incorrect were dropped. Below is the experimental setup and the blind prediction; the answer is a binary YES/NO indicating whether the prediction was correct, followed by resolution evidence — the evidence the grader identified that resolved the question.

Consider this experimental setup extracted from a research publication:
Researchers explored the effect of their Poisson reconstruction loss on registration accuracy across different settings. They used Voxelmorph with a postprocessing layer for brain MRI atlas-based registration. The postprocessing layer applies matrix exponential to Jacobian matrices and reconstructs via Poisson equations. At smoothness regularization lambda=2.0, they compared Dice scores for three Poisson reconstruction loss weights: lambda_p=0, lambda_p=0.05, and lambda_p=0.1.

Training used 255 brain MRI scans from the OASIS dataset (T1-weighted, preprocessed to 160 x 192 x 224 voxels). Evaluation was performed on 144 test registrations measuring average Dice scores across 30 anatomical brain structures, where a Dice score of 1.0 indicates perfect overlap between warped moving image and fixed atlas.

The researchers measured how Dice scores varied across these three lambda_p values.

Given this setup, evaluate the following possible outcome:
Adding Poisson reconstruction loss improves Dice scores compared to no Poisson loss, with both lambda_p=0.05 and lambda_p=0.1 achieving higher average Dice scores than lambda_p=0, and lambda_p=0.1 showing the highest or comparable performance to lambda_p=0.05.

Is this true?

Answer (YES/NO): NO